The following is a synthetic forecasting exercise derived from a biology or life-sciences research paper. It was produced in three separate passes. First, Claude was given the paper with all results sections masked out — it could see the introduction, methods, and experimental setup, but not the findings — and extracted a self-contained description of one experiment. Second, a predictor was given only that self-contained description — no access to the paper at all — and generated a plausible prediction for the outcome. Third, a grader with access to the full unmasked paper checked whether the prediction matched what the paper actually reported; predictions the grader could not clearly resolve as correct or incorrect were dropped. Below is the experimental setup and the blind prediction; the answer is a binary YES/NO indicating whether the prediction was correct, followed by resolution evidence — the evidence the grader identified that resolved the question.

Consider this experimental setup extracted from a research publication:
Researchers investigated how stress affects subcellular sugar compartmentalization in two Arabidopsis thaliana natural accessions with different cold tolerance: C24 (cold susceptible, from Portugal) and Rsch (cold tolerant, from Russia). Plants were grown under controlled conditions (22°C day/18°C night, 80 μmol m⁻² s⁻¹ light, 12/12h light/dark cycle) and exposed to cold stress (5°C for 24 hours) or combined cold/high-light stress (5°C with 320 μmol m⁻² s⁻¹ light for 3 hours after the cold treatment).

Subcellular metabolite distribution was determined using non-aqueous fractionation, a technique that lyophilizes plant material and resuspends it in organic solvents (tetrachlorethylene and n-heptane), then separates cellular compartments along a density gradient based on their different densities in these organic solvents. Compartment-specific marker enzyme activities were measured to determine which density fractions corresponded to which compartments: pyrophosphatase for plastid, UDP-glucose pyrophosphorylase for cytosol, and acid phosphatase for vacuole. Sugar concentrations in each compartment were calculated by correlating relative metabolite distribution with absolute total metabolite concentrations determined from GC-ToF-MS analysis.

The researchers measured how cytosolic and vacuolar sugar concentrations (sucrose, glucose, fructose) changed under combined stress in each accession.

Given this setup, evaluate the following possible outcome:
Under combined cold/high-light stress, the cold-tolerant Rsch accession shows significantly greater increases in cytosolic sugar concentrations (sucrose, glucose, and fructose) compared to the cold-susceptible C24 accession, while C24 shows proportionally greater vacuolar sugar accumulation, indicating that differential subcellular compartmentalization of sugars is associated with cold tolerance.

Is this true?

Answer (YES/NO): NO